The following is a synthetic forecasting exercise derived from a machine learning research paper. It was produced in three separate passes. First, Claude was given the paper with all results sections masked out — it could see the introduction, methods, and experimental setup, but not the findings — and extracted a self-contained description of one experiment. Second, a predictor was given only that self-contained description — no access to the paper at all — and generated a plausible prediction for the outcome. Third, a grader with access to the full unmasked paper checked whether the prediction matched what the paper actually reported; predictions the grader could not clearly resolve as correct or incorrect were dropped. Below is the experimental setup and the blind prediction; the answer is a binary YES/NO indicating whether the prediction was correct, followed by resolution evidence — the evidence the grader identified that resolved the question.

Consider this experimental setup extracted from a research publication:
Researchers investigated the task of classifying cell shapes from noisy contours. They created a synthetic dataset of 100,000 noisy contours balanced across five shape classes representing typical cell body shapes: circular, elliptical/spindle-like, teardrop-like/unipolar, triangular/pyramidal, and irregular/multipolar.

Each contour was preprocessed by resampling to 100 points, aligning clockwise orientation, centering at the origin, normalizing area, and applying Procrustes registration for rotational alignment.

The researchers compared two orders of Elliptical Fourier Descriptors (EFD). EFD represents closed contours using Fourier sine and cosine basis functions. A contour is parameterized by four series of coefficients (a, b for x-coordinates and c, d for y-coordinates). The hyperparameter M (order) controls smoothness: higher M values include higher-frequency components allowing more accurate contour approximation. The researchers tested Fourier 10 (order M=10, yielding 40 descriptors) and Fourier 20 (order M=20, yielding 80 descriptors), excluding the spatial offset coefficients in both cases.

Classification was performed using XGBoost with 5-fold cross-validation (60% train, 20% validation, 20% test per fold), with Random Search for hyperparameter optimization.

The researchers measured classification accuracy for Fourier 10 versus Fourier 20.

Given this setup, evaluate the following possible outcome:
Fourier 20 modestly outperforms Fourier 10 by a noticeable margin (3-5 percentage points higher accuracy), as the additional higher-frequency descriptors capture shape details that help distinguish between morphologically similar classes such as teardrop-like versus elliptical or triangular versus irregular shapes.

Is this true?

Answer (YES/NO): NO